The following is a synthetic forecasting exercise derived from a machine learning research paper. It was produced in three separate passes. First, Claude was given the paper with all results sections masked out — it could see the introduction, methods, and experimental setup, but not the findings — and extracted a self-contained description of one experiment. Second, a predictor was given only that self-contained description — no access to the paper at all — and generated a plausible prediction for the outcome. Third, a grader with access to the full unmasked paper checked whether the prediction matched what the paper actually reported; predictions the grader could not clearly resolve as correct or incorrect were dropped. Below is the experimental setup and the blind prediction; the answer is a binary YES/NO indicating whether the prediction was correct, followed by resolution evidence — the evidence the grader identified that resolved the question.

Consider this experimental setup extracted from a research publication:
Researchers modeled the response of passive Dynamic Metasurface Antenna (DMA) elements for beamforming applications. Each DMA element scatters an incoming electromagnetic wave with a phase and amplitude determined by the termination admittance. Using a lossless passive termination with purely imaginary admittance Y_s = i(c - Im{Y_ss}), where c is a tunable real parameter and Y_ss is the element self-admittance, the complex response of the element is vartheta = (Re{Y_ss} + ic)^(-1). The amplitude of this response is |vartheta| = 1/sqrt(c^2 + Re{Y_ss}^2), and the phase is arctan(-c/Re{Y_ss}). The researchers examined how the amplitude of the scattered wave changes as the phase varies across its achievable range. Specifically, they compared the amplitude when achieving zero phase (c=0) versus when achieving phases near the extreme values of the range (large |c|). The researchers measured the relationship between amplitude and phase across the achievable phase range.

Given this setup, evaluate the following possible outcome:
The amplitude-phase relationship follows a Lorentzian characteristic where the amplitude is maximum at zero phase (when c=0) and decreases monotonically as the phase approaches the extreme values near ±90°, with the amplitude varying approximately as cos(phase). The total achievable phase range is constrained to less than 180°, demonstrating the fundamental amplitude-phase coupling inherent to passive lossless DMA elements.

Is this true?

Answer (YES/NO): YES